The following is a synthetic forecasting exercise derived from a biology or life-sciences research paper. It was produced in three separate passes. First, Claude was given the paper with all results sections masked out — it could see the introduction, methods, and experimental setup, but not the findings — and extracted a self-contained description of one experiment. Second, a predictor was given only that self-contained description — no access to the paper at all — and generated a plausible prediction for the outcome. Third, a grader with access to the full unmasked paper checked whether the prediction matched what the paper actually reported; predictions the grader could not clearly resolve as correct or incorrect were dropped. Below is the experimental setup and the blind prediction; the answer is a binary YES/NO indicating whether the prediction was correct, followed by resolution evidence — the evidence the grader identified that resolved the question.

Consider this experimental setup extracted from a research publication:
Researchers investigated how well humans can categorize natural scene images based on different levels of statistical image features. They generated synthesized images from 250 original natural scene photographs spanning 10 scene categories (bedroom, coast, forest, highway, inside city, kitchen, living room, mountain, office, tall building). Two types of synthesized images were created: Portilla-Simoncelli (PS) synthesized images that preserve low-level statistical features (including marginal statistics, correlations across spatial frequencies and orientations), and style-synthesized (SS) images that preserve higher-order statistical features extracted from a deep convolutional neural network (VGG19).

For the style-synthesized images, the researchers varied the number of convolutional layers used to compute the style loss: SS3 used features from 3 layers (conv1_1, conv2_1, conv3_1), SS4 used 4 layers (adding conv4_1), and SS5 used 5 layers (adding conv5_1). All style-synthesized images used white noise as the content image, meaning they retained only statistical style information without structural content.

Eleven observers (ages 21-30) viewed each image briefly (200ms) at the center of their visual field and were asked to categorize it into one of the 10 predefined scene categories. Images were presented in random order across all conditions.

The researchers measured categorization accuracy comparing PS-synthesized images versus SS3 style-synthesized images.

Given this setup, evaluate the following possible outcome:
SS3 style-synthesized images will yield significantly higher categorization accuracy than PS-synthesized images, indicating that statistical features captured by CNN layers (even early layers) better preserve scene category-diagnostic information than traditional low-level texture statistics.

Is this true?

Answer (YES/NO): NO